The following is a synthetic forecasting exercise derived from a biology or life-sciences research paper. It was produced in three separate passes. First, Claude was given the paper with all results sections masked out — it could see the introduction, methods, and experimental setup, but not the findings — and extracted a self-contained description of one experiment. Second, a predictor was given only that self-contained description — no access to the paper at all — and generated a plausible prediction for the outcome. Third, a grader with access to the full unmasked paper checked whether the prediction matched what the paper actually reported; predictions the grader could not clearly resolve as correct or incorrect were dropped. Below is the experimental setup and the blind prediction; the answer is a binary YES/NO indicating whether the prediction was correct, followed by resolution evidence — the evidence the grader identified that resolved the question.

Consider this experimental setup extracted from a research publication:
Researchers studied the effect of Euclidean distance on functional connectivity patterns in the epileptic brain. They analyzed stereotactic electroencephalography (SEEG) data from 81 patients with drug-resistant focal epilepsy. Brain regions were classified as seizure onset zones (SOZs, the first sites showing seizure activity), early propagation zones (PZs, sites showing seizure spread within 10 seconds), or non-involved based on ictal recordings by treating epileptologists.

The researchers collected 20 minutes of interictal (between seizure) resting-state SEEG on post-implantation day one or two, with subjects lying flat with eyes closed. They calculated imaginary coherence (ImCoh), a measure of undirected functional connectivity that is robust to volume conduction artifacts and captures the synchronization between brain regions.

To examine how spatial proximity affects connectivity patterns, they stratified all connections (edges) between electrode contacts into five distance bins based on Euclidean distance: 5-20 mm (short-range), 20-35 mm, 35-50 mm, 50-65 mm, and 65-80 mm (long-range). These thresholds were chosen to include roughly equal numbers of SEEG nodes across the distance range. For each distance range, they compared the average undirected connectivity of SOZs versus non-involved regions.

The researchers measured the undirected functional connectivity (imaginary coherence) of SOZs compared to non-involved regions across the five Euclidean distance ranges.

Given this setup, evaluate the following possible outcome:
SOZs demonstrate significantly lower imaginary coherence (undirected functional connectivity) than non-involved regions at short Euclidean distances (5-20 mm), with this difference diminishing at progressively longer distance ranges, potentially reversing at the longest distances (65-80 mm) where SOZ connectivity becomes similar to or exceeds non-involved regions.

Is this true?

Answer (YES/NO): NO